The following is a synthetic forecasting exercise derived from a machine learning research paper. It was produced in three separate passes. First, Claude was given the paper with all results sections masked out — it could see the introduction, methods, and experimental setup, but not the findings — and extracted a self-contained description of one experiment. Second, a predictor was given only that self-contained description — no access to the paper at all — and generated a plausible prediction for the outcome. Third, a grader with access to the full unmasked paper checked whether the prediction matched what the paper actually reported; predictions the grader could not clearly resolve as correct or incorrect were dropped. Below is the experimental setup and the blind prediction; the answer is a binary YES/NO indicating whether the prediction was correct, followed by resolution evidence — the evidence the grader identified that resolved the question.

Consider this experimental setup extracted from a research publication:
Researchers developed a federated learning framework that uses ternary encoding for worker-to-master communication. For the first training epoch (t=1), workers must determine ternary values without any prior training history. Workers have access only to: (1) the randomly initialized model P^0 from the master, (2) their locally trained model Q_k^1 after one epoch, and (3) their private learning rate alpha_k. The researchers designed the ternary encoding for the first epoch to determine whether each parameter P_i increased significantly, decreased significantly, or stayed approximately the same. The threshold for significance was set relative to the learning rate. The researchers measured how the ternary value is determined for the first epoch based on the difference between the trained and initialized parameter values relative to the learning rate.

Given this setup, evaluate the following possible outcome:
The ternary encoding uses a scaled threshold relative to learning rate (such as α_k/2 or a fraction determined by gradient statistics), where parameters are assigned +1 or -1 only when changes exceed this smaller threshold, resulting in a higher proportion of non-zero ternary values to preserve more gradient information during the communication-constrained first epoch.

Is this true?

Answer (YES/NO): NO